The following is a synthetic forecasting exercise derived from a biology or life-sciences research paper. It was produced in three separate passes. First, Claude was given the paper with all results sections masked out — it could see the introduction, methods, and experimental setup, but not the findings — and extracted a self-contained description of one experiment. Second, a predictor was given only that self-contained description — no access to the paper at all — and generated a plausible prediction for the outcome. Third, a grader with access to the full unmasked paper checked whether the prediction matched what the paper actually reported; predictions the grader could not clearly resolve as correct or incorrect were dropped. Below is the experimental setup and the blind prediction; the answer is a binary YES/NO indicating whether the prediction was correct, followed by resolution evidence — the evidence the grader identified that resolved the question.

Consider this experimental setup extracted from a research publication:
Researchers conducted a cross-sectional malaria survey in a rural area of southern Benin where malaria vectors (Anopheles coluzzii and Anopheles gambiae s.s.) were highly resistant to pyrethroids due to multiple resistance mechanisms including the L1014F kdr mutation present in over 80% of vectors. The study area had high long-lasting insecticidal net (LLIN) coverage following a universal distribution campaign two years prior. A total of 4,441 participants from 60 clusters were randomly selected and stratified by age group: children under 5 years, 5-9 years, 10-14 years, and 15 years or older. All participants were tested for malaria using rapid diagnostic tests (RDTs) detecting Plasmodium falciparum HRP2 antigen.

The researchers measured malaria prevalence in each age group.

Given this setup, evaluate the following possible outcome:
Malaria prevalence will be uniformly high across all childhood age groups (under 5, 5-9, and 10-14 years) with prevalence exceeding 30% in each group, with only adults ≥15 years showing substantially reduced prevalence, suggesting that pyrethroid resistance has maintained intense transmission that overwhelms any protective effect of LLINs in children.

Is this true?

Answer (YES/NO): NO